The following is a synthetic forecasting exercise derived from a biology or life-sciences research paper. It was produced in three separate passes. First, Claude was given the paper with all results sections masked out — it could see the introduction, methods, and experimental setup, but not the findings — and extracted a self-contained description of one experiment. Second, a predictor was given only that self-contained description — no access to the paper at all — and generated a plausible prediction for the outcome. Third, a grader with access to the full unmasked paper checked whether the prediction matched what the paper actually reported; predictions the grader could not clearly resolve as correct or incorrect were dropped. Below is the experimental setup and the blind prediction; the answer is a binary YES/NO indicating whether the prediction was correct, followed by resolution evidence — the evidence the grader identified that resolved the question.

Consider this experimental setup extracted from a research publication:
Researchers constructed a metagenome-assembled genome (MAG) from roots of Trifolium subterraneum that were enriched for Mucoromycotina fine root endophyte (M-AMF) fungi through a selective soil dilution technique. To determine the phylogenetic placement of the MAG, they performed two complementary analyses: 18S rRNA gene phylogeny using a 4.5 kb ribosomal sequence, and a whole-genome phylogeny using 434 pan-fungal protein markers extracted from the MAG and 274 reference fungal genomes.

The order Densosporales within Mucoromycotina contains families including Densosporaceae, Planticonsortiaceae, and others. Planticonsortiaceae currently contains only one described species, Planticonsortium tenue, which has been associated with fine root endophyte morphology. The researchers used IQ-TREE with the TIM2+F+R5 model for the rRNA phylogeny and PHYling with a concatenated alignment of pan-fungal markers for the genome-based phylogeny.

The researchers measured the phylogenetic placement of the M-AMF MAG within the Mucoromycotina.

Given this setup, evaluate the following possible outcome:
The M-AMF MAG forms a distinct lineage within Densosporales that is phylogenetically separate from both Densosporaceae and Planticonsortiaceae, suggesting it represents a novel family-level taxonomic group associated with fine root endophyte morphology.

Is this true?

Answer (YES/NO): NO